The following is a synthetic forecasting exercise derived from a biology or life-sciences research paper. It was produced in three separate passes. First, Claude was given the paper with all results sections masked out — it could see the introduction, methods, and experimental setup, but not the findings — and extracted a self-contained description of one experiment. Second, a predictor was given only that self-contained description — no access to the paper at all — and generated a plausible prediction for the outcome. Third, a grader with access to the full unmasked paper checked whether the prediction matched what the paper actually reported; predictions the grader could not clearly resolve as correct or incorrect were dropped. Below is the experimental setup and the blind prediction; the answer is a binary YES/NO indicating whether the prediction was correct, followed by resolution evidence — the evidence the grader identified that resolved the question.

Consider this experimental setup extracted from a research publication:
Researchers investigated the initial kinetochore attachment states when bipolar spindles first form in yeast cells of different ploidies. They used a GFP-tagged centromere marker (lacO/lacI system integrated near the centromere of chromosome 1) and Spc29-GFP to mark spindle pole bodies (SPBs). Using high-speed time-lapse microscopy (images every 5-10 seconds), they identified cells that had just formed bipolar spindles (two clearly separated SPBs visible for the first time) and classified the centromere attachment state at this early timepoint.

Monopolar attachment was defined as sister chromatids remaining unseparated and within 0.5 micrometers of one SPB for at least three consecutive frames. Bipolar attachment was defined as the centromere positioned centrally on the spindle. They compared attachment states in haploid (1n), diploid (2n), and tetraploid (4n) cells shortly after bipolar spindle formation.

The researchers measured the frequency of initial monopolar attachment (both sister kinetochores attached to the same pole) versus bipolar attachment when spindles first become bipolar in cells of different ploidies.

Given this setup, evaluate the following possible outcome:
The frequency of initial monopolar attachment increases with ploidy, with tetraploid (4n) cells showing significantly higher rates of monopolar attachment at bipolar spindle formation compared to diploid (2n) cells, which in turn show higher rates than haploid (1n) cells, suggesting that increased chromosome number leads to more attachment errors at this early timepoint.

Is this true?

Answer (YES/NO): NO